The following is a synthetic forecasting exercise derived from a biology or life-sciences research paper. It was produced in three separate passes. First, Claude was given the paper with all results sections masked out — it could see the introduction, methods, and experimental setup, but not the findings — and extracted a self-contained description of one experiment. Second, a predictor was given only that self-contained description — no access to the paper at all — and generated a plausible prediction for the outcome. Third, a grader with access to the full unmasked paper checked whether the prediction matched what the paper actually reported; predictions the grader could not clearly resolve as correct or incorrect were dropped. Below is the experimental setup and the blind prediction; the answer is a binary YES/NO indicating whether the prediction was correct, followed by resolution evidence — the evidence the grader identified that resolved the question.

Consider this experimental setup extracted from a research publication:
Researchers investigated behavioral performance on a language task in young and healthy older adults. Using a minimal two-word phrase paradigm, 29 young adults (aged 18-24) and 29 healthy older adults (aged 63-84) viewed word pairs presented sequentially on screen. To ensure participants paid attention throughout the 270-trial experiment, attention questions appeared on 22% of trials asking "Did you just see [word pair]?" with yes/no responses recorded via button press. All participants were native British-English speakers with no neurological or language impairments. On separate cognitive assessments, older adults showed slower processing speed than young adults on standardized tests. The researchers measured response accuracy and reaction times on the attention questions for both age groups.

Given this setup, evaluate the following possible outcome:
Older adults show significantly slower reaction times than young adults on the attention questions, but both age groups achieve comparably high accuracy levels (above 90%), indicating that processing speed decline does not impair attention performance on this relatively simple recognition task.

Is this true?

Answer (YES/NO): NO